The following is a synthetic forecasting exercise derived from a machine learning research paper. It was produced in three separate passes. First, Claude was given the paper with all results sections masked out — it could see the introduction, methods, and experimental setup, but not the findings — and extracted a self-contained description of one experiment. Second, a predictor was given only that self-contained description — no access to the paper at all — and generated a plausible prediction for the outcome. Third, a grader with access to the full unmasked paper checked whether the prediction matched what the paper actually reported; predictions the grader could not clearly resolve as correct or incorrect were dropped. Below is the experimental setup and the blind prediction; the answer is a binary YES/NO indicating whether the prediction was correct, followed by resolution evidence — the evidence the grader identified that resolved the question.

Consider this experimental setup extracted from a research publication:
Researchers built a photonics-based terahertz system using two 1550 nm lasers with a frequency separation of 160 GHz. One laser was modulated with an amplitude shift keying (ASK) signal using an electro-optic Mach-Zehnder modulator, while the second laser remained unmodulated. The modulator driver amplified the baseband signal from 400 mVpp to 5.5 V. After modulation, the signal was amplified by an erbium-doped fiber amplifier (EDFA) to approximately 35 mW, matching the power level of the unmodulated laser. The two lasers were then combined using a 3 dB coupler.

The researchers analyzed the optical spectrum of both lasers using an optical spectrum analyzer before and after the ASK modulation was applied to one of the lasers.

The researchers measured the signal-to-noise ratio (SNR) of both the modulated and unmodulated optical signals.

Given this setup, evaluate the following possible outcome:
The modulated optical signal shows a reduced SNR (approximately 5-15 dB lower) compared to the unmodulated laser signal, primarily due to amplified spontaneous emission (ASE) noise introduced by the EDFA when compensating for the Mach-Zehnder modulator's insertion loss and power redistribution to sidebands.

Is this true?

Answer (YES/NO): NO